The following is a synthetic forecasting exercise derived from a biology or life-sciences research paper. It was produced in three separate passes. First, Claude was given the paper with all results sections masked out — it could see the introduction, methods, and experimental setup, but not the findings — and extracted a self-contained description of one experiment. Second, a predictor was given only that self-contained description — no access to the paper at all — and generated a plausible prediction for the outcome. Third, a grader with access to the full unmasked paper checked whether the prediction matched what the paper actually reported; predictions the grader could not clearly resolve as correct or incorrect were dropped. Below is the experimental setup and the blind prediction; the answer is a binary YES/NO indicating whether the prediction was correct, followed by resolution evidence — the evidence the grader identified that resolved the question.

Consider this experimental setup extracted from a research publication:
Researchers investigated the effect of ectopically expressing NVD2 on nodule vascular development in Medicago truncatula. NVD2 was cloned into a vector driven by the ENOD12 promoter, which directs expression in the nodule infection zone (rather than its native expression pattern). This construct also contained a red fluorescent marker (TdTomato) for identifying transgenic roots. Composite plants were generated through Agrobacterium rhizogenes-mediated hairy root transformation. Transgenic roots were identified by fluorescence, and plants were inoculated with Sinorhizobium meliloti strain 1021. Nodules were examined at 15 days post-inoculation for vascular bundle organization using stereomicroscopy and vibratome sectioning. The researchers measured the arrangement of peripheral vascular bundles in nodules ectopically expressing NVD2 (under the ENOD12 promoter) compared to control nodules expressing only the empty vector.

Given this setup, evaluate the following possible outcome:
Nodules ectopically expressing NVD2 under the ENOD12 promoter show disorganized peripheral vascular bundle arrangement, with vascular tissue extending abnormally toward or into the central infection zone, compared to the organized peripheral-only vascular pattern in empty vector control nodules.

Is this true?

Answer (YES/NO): YES